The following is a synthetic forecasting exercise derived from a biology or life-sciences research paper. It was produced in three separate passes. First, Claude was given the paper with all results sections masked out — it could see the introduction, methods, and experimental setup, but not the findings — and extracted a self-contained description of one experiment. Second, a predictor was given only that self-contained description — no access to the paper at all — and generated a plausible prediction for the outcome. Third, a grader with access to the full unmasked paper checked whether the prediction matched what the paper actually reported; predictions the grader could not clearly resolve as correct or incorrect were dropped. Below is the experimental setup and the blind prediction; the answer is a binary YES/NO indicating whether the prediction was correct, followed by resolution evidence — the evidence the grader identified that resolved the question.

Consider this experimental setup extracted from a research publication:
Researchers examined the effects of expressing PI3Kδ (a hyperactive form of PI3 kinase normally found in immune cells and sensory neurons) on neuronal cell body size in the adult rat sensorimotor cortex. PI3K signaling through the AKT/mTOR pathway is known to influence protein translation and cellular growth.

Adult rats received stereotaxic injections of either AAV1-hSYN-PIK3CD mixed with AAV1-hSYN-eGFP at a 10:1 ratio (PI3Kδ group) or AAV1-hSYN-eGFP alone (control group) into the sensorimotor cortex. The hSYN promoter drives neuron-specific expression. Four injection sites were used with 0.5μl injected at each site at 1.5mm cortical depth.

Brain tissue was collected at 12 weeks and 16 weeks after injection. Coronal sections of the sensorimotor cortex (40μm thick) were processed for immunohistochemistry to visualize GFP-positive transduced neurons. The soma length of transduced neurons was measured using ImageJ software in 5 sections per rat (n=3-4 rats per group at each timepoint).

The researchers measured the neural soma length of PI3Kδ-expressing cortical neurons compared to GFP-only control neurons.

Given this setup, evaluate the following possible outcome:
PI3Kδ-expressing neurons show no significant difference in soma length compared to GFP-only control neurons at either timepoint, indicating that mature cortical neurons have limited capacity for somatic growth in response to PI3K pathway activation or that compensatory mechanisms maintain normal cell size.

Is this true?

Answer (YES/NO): NO